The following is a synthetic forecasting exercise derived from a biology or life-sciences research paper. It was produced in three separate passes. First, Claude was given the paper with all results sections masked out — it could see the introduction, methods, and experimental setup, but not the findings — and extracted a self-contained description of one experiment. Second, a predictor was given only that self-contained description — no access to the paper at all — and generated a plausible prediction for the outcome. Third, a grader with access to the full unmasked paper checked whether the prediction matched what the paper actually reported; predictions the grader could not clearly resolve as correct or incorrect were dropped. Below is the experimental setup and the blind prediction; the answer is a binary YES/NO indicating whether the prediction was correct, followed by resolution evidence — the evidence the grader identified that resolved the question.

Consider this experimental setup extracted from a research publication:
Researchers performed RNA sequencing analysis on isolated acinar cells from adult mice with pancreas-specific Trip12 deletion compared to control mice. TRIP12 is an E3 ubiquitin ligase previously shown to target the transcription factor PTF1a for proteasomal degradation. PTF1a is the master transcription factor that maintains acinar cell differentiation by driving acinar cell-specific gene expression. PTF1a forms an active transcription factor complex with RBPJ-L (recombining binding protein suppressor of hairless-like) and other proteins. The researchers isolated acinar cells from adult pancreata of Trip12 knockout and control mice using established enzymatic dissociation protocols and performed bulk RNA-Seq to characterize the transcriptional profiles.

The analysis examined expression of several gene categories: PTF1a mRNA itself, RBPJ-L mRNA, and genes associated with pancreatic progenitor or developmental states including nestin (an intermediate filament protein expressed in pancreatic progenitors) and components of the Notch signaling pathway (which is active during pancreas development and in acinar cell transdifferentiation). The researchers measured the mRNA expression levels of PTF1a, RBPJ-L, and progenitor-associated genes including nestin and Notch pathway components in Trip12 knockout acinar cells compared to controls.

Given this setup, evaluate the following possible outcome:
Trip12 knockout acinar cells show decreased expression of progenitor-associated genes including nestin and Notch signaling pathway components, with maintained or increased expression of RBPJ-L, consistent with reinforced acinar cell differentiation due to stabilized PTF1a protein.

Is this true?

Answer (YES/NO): NO